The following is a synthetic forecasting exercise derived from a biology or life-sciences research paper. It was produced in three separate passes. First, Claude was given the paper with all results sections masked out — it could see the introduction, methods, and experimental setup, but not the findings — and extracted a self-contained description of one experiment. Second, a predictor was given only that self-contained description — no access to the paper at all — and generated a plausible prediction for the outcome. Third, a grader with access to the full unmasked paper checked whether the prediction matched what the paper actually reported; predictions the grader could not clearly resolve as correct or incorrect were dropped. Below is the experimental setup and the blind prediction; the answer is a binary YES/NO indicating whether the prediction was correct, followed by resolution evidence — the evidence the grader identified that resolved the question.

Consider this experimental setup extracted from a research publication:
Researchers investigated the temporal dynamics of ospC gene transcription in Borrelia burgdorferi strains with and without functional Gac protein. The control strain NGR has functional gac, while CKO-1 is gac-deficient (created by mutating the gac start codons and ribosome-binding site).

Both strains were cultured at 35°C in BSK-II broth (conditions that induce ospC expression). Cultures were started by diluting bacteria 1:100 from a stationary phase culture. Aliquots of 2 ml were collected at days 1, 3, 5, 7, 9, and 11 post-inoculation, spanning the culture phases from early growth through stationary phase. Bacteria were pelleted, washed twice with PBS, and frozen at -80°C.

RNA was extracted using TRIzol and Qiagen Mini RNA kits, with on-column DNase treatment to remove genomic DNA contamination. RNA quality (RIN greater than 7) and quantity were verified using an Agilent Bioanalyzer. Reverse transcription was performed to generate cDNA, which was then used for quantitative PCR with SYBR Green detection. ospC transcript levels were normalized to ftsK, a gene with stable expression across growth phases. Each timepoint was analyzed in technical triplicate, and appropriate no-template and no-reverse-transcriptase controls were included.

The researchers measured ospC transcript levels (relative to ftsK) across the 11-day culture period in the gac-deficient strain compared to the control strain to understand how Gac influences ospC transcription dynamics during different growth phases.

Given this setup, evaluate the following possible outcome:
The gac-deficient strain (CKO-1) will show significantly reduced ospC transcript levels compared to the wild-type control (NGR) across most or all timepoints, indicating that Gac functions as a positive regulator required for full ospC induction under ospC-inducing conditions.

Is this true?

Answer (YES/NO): NO